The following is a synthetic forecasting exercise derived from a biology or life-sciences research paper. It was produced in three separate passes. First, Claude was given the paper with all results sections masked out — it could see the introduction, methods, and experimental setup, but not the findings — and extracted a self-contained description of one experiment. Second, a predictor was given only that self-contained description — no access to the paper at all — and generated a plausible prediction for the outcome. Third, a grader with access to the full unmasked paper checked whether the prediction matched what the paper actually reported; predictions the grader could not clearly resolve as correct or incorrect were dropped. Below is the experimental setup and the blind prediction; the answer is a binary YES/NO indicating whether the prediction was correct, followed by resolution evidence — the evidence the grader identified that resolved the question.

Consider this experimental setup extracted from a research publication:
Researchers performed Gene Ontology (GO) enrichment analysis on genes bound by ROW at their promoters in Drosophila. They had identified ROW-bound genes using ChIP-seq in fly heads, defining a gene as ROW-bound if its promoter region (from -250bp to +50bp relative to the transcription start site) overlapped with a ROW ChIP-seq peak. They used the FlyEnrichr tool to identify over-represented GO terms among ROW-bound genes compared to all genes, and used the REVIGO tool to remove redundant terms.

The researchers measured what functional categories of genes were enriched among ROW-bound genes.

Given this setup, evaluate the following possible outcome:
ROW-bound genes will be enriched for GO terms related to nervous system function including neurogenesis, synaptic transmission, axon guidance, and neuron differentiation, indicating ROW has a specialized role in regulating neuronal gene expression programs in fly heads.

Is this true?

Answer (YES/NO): NO